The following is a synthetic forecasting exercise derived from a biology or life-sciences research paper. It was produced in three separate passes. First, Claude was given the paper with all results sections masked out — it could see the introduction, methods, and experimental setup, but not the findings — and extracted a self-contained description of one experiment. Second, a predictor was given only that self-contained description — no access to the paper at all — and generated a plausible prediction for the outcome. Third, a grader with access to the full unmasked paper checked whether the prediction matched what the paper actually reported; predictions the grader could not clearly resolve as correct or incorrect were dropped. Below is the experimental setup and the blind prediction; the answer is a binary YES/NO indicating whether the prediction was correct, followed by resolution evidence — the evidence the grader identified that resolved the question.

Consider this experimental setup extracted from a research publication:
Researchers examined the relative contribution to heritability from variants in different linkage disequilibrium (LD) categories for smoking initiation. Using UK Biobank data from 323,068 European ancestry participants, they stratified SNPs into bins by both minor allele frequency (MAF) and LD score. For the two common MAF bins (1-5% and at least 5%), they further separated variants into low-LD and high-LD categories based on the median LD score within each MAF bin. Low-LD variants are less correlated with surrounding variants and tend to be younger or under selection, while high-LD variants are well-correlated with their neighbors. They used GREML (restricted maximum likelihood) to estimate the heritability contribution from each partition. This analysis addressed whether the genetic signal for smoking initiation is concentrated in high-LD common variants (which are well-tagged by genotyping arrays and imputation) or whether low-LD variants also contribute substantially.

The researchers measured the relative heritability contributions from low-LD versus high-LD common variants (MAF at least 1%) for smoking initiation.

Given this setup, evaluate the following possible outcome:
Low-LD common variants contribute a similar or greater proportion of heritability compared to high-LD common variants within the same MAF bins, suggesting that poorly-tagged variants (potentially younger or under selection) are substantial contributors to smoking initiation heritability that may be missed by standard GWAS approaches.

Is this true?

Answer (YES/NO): YES